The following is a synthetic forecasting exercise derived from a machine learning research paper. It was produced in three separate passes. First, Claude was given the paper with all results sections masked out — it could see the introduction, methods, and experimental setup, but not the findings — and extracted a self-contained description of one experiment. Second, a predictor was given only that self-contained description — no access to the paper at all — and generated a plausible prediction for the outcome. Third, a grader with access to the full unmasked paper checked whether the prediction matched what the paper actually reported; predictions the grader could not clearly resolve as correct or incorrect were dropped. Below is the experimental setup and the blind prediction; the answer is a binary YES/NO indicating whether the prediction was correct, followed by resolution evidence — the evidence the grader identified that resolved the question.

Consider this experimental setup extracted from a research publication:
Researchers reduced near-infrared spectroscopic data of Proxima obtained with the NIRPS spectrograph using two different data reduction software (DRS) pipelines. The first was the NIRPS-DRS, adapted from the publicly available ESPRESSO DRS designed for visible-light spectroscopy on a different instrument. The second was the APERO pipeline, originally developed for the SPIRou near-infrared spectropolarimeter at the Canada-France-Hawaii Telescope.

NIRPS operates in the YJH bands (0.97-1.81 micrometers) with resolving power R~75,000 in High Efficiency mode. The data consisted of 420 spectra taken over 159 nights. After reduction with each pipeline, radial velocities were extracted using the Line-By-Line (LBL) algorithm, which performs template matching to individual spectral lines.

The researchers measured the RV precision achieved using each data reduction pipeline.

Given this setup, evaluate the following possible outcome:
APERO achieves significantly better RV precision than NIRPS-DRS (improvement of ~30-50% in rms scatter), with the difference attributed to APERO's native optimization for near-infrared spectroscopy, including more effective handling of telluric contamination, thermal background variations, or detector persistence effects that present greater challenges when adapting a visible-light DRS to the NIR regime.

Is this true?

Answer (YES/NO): NO